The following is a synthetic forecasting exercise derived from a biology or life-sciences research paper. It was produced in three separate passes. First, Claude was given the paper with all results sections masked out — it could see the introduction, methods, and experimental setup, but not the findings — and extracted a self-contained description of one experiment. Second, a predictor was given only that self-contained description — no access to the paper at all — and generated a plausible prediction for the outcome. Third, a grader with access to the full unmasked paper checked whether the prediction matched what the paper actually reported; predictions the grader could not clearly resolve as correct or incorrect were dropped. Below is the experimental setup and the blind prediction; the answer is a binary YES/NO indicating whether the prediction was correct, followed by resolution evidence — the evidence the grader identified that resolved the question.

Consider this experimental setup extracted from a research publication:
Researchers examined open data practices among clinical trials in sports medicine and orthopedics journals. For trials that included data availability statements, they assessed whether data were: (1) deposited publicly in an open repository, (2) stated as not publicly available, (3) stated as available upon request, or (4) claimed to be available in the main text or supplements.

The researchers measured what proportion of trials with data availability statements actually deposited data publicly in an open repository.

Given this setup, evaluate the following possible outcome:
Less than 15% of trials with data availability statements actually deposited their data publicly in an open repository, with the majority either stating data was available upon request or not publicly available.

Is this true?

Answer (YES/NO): YES